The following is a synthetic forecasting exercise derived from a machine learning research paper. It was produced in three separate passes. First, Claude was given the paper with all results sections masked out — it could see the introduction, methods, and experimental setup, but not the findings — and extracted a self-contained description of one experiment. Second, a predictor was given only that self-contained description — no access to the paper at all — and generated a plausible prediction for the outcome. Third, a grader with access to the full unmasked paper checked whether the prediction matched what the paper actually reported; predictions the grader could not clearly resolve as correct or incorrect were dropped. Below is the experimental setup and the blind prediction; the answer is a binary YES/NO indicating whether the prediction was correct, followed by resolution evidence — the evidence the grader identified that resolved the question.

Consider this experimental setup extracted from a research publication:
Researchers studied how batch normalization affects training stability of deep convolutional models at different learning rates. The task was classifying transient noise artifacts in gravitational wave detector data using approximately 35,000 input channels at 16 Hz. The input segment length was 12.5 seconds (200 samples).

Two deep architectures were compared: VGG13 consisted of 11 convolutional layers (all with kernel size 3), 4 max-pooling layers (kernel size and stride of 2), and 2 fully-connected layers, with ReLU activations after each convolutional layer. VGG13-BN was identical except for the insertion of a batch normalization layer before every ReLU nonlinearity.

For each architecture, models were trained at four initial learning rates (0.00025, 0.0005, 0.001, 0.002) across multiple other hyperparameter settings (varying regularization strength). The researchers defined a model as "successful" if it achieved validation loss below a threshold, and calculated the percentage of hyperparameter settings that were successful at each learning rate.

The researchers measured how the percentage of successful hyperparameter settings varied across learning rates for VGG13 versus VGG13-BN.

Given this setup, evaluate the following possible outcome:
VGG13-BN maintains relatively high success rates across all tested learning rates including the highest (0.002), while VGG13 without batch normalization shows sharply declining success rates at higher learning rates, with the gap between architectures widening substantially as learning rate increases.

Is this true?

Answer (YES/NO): YES